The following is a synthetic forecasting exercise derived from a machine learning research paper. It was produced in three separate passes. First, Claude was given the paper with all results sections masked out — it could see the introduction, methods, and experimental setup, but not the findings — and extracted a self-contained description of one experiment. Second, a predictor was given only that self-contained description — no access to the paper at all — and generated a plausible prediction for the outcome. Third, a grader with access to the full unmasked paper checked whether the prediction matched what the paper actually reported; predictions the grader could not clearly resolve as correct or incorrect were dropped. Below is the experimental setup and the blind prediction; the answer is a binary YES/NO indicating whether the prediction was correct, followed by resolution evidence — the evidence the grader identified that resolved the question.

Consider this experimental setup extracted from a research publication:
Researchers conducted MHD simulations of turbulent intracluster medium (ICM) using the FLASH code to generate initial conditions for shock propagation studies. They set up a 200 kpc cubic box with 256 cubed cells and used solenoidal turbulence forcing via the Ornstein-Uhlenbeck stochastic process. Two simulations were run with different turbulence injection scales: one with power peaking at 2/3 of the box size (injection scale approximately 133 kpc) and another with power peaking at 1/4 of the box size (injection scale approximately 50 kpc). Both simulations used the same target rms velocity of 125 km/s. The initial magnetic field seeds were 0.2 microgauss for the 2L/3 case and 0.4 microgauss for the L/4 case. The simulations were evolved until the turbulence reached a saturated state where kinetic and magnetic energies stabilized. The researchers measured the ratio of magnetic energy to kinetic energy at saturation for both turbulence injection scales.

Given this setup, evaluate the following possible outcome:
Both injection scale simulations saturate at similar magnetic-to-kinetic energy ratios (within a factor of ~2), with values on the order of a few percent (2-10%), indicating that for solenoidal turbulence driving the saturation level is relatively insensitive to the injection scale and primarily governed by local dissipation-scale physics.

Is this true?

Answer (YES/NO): NO